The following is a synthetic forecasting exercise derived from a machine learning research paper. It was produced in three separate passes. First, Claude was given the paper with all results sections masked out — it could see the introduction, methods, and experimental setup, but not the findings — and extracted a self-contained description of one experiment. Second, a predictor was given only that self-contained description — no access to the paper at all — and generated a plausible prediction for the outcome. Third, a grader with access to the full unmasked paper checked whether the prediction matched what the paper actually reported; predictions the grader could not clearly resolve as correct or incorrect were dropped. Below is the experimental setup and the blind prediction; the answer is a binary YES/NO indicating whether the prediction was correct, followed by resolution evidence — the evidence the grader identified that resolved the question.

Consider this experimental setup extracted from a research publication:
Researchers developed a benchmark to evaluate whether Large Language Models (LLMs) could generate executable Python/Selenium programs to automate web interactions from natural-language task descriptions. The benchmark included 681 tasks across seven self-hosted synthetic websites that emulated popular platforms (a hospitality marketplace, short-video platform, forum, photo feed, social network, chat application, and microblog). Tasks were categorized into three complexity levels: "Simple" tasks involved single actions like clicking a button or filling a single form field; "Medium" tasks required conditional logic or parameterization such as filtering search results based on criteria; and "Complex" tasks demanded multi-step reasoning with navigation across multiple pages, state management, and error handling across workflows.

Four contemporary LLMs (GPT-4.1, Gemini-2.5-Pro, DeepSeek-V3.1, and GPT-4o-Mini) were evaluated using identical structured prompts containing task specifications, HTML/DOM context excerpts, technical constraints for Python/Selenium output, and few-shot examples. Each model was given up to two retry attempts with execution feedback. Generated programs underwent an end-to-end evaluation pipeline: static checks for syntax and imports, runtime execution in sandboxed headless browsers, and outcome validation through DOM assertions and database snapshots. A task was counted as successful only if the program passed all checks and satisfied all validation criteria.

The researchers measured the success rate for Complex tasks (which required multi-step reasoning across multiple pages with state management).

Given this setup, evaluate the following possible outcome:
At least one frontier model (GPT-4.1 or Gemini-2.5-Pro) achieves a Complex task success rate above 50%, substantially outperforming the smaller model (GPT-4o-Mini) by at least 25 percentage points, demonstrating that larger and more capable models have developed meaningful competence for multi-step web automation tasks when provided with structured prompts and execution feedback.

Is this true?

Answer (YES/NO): NO